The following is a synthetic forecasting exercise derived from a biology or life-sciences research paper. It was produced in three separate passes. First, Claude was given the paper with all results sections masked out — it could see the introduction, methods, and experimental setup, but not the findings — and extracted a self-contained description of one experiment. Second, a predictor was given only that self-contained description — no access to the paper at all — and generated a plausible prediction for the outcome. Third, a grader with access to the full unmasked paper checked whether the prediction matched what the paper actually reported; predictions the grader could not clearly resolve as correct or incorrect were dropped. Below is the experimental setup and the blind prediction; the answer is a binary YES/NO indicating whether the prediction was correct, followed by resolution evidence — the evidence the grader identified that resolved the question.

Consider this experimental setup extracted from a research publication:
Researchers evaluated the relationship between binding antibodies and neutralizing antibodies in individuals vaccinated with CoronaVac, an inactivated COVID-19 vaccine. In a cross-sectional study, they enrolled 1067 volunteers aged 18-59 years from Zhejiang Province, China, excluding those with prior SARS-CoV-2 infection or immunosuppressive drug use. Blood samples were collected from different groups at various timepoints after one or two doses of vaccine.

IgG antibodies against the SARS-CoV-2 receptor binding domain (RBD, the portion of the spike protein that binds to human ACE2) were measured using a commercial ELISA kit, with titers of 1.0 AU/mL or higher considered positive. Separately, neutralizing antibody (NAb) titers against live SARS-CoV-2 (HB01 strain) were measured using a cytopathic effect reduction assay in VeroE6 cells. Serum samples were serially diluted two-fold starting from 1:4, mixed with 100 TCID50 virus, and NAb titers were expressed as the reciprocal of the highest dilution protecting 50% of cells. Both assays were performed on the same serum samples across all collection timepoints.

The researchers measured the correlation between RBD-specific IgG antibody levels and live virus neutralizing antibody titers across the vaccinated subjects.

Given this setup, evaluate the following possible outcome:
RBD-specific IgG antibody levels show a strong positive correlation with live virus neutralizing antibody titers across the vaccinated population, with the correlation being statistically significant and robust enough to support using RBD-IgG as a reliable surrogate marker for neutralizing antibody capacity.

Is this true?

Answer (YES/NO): NO